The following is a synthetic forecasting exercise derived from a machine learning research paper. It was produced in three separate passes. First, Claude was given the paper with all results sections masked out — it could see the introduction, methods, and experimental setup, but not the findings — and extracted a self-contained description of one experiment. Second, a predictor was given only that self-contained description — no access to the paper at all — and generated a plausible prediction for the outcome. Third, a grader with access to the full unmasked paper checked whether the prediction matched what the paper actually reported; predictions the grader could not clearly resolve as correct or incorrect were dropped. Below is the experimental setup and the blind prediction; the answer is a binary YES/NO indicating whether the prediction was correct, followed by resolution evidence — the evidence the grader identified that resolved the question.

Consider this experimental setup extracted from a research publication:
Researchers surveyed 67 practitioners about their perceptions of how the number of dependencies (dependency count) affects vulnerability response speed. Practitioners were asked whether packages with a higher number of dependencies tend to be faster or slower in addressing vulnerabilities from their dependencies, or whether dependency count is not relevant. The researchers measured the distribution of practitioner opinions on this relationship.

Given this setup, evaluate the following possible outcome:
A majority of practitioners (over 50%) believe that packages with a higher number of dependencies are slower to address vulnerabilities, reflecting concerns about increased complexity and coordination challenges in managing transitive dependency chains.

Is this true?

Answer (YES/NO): YES